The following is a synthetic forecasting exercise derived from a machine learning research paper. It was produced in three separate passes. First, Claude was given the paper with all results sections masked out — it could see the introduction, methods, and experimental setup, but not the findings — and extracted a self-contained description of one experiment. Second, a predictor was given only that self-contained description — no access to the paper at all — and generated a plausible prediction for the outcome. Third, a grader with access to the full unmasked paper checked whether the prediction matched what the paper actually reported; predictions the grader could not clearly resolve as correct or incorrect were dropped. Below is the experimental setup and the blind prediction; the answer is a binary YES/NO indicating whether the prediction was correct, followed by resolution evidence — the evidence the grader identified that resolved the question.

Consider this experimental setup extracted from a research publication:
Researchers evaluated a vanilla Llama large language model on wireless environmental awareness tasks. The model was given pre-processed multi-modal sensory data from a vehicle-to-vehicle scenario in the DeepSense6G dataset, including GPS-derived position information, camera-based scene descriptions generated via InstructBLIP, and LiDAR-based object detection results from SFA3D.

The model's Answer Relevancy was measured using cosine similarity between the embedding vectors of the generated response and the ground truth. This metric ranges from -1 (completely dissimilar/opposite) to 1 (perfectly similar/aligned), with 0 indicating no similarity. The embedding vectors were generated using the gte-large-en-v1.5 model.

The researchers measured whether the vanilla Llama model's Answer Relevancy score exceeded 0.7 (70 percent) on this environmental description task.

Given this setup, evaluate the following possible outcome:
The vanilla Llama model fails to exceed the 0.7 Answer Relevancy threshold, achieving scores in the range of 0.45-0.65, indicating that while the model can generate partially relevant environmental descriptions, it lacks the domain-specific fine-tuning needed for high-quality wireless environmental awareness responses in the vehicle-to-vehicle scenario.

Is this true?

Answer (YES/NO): NO